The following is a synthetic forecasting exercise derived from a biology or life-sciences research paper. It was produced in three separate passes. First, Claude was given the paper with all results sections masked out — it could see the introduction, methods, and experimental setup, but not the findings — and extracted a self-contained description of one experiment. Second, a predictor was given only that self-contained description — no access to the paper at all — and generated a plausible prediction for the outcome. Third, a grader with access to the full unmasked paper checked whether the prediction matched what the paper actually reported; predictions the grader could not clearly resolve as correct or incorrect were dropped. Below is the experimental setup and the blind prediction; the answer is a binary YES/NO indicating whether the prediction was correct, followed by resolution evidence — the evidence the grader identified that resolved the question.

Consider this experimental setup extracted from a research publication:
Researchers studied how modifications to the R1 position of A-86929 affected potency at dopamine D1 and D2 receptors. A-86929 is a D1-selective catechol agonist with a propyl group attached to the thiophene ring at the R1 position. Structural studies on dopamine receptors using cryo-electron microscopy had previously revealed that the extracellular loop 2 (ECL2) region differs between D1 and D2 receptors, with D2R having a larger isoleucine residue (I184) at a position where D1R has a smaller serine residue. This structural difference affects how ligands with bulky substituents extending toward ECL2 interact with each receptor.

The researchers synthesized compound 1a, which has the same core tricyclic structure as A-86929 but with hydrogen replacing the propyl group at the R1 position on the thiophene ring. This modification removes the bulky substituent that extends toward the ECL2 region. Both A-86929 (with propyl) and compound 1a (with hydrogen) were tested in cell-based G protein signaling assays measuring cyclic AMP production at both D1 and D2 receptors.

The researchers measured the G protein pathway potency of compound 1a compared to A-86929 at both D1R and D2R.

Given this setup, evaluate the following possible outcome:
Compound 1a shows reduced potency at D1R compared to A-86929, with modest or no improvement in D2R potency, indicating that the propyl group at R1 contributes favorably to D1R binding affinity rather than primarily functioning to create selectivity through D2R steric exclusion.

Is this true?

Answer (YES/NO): NO